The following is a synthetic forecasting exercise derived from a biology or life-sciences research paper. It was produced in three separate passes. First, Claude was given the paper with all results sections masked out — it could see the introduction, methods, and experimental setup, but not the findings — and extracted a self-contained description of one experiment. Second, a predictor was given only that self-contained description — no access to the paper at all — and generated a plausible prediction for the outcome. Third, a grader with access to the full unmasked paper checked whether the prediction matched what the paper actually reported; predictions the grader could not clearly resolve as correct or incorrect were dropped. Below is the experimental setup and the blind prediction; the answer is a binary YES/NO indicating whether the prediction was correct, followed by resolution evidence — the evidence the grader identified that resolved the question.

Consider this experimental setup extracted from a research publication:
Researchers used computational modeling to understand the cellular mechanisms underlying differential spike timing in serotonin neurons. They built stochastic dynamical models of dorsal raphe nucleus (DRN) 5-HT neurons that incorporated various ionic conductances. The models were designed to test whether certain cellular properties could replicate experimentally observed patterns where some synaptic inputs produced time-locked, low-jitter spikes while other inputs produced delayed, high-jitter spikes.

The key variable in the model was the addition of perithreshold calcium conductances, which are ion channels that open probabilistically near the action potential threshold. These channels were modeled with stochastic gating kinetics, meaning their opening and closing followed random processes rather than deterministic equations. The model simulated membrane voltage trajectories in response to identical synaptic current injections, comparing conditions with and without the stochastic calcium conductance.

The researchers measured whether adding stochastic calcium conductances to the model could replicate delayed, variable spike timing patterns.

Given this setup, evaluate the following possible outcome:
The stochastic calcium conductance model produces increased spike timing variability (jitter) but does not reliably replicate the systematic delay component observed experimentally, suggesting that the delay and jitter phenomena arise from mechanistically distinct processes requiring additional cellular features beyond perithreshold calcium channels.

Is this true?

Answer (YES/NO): NO